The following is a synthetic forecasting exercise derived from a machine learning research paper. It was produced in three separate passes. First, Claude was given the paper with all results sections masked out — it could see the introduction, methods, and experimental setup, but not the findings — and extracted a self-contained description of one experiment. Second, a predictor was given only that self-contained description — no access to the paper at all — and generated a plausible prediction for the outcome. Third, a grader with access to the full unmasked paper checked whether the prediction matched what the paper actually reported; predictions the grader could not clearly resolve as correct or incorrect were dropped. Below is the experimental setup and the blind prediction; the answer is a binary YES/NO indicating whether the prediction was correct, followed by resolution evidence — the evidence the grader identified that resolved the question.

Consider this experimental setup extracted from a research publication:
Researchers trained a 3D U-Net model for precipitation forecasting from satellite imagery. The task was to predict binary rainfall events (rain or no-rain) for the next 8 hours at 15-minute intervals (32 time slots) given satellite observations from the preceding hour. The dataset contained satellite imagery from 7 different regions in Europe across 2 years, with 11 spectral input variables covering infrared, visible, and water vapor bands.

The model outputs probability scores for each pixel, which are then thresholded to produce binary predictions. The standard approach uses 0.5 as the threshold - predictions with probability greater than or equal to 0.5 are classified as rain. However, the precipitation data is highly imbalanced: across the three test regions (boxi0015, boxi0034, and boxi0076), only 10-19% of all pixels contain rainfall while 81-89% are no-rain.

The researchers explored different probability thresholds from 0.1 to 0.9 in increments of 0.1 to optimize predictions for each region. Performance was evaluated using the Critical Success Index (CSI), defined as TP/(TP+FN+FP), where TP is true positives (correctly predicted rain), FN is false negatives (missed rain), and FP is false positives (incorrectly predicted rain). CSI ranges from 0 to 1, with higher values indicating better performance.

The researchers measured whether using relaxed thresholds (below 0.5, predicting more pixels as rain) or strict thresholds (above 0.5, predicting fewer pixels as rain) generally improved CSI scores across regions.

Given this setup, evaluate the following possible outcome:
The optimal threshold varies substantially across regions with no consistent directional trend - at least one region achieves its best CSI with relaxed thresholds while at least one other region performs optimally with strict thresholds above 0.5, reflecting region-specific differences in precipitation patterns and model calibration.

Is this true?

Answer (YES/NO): NO